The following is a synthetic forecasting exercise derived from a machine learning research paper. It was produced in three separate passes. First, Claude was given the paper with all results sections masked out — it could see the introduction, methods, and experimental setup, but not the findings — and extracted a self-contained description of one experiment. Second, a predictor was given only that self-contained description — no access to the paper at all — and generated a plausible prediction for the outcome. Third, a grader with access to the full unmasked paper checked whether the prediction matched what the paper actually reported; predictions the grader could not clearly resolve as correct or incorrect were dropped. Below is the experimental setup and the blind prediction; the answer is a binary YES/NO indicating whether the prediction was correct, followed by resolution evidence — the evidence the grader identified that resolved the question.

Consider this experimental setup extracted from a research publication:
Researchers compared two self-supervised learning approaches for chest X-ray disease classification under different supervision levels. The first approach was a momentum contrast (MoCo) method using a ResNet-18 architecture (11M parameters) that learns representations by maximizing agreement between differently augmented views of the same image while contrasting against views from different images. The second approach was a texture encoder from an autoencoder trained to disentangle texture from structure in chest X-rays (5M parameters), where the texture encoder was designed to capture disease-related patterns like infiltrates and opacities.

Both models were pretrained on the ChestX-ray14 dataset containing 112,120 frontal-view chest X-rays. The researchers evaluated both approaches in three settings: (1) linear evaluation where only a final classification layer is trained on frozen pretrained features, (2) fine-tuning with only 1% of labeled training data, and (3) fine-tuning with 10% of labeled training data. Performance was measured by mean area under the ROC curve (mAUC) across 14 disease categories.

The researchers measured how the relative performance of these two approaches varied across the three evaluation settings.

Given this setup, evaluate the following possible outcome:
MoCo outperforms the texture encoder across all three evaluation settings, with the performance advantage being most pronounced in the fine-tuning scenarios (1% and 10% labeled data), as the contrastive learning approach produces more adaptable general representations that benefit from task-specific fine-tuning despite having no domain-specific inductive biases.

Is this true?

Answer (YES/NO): NO